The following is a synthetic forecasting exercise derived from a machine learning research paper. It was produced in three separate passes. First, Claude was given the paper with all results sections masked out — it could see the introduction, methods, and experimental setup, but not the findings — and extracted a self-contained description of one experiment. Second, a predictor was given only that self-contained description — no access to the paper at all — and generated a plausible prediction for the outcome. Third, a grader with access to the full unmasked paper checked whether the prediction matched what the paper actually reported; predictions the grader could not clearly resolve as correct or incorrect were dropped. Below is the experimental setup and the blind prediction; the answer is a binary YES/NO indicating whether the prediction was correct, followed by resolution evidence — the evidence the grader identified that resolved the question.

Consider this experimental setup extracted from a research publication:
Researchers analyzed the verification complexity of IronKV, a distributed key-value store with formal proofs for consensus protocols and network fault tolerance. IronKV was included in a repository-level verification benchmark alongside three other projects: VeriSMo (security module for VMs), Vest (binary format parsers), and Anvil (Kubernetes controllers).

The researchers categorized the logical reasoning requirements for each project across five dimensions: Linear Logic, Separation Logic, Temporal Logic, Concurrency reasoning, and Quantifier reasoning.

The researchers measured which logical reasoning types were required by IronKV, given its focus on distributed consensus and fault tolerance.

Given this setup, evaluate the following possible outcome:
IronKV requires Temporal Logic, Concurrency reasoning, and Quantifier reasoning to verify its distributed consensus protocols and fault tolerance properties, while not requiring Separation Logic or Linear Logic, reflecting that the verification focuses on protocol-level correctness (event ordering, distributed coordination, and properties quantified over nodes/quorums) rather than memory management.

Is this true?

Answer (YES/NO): YES